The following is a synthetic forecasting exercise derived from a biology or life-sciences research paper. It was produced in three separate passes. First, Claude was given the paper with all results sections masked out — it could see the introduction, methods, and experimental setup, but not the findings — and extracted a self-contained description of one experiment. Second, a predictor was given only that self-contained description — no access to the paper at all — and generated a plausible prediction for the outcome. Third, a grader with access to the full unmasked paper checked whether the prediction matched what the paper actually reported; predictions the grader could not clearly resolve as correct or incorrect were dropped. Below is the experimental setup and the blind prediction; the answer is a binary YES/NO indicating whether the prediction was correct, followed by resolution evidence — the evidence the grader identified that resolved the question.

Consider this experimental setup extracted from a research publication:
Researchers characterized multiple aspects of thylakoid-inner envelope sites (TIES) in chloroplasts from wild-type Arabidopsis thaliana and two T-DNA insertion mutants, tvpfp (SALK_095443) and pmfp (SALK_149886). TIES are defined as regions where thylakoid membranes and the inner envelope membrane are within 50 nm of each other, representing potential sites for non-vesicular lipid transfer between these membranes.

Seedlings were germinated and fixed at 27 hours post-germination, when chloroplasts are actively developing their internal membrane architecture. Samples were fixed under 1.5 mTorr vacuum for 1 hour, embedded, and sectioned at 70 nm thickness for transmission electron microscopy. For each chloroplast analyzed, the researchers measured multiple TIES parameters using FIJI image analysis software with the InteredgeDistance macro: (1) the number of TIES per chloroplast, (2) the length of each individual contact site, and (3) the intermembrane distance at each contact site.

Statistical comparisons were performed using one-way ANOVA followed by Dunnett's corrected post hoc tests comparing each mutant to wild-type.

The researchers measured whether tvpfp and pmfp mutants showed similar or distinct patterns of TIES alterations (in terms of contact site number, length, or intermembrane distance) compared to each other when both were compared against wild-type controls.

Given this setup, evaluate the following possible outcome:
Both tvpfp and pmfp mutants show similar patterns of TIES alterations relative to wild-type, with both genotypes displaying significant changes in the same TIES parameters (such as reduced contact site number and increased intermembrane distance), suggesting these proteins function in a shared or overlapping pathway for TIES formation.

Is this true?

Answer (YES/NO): NO